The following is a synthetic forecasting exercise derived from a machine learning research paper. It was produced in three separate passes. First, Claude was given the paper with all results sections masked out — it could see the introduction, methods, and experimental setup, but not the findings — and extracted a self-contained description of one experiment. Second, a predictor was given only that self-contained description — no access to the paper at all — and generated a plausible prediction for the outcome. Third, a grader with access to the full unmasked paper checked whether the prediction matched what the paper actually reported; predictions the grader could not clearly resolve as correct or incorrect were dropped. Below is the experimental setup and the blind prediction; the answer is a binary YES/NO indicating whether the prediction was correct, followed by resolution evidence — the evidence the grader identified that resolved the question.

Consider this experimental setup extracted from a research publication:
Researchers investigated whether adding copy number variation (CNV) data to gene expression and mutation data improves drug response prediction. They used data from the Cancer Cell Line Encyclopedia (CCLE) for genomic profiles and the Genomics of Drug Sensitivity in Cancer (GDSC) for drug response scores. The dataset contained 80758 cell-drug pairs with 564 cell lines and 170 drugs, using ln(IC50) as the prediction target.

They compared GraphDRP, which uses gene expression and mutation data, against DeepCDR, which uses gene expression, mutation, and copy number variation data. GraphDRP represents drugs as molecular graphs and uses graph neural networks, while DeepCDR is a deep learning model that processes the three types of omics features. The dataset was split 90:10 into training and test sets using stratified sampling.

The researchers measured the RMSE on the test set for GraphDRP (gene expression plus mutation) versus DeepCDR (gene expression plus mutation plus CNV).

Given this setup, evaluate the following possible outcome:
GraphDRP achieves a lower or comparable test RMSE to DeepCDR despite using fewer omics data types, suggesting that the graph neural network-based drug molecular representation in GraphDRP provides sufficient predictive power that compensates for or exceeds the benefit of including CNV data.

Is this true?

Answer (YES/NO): YES